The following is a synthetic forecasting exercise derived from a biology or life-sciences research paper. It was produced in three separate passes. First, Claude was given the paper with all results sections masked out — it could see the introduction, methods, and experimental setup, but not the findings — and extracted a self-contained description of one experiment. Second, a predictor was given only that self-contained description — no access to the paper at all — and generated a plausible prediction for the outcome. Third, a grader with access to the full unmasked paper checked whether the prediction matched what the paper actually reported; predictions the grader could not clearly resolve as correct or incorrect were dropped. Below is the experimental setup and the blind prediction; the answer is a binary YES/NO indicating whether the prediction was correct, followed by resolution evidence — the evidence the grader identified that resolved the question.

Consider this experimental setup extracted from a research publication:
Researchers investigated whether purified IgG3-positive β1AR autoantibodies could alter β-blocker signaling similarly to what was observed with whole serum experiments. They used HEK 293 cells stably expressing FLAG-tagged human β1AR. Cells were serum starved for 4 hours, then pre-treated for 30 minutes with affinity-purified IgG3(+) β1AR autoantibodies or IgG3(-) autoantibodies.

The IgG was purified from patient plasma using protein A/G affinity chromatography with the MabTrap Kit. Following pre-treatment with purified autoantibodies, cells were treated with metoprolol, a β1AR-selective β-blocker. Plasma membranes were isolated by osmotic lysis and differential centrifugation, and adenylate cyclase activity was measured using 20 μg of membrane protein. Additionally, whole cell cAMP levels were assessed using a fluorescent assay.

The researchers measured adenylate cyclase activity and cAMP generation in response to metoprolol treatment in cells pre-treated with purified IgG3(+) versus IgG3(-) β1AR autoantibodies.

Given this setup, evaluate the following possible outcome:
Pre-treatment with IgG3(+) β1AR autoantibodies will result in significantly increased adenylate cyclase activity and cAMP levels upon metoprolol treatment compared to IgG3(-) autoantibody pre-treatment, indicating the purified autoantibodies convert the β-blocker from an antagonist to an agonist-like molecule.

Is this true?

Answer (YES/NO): NO